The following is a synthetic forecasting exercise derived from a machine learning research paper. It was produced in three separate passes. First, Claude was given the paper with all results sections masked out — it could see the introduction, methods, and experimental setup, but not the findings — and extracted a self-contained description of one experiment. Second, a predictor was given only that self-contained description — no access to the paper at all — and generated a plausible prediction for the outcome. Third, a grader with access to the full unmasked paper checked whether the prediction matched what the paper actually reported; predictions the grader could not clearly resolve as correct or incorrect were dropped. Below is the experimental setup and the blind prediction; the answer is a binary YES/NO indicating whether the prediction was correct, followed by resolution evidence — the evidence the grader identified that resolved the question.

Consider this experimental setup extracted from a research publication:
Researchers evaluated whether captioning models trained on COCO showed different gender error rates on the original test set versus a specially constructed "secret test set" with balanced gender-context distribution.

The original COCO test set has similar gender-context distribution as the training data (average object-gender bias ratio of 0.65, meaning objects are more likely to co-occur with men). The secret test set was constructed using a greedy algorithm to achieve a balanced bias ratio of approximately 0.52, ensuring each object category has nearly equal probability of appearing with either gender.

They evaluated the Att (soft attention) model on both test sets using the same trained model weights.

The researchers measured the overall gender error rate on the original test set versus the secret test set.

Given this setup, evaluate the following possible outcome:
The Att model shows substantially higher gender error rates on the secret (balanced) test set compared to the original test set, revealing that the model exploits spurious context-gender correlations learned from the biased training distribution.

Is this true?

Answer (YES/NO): YES